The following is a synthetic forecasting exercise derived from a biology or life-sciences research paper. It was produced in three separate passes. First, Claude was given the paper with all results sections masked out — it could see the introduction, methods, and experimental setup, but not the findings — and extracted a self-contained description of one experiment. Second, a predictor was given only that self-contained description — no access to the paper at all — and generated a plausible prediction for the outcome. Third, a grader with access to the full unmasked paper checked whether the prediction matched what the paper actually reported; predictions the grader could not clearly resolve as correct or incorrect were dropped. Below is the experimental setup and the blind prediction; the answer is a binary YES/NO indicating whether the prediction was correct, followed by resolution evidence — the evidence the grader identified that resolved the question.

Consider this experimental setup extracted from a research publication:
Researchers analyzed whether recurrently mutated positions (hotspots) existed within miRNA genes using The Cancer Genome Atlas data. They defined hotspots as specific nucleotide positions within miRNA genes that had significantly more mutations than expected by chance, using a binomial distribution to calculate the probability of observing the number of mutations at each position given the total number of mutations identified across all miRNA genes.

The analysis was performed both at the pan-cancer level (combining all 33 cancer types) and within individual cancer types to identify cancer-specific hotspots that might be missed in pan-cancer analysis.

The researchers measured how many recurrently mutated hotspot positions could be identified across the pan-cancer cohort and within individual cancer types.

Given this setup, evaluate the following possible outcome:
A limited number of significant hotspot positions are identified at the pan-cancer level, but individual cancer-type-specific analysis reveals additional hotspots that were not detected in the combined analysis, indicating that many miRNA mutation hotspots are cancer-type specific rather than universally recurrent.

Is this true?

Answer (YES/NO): NO